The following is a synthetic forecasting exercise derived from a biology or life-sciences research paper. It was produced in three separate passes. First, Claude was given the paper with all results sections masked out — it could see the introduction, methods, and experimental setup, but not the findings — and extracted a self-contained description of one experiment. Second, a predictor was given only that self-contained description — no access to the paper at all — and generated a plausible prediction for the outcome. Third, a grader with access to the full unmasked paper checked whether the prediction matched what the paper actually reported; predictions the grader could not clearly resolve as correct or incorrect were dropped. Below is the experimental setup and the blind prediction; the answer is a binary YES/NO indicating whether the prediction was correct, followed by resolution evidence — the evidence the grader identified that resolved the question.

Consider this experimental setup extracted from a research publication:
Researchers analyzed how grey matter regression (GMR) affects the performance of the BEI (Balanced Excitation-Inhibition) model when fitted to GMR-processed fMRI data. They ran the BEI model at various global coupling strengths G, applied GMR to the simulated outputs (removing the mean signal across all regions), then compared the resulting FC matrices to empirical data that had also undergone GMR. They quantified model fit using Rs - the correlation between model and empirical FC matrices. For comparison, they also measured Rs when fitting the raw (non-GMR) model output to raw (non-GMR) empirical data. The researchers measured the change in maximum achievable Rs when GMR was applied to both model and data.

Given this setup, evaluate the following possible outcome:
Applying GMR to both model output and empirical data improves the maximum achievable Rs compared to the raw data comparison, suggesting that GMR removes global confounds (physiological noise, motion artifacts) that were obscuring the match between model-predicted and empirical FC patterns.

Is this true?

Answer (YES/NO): NO